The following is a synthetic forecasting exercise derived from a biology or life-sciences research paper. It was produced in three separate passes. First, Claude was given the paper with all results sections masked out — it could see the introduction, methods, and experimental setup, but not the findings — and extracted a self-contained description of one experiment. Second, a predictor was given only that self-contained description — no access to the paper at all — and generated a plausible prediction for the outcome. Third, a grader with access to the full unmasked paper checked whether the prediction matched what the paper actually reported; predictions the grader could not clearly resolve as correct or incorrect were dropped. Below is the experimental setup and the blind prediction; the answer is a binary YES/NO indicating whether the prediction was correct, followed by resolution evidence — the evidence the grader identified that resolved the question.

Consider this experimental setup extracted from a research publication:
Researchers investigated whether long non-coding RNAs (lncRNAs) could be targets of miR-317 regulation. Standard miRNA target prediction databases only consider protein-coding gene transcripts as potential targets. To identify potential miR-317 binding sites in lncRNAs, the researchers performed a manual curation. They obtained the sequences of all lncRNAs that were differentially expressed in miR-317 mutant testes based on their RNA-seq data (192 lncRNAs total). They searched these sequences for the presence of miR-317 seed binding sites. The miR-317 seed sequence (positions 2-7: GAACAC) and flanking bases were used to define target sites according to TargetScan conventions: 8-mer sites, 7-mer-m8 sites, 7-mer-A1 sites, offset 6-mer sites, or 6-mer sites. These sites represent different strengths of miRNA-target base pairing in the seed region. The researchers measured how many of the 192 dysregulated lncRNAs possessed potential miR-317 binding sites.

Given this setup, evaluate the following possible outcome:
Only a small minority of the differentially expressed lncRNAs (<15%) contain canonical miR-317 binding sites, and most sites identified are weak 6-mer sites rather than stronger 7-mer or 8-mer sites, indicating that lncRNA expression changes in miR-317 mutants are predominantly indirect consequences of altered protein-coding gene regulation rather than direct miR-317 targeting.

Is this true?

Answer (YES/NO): NO